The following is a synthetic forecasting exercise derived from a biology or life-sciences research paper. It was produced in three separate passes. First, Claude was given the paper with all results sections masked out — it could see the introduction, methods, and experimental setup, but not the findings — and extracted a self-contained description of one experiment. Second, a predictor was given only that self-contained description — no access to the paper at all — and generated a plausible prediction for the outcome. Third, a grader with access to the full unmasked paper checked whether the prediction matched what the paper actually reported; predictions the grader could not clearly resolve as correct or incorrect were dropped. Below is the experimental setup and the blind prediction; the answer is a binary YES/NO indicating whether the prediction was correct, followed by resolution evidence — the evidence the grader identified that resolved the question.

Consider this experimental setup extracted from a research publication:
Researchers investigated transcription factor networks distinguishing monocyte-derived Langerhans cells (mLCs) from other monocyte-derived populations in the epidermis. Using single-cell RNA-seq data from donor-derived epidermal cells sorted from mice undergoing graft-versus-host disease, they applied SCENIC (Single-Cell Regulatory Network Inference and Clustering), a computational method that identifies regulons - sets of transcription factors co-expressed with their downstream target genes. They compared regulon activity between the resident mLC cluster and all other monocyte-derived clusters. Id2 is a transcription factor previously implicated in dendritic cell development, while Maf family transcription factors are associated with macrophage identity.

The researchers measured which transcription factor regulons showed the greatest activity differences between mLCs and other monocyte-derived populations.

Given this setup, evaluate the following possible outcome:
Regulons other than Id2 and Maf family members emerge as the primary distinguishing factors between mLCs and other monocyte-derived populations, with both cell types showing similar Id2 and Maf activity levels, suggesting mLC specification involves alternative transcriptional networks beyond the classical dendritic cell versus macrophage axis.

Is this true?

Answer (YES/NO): NO